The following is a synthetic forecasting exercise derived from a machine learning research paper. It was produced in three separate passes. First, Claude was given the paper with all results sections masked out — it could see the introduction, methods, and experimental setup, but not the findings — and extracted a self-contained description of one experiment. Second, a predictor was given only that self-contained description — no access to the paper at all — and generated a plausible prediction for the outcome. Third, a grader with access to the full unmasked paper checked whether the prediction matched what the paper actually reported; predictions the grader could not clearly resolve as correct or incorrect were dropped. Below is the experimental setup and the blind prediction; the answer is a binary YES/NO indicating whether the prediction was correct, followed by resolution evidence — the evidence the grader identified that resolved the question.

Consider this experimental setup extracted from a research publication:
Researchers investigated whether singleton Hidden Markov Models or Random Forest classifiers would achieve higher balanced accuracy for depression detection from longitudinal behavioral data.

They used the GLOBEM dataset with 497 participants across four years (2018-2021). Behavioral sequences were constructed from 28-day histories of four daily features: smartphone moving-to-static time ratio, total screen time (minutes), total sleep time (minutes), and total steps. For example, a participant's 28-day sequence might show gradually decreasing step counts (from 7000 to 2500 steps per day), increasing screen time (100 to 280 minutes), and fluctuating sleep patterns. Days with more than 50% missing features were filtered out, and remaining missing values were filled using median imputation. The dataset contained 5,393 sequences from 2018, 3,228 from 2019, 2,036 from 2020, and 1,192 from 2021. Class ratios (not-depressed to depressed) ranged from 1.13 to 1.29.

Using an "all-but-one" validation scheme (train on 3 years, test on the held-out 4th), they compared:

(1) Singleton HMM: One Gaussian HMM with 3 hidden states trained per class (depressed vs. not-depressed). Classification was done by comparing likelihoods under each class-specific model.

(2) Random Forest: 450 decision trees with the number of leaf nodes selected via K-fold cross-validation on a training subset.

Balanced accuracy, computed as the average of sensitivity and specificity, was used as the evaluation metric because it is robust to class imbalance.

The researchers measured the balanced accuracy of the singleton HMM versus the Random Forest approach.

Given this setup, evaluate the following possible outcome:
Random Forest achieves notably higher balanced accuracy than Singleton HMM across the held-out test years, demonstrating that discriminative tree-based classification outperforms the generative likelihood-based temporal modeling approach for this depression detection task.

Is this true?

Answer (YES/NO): NO